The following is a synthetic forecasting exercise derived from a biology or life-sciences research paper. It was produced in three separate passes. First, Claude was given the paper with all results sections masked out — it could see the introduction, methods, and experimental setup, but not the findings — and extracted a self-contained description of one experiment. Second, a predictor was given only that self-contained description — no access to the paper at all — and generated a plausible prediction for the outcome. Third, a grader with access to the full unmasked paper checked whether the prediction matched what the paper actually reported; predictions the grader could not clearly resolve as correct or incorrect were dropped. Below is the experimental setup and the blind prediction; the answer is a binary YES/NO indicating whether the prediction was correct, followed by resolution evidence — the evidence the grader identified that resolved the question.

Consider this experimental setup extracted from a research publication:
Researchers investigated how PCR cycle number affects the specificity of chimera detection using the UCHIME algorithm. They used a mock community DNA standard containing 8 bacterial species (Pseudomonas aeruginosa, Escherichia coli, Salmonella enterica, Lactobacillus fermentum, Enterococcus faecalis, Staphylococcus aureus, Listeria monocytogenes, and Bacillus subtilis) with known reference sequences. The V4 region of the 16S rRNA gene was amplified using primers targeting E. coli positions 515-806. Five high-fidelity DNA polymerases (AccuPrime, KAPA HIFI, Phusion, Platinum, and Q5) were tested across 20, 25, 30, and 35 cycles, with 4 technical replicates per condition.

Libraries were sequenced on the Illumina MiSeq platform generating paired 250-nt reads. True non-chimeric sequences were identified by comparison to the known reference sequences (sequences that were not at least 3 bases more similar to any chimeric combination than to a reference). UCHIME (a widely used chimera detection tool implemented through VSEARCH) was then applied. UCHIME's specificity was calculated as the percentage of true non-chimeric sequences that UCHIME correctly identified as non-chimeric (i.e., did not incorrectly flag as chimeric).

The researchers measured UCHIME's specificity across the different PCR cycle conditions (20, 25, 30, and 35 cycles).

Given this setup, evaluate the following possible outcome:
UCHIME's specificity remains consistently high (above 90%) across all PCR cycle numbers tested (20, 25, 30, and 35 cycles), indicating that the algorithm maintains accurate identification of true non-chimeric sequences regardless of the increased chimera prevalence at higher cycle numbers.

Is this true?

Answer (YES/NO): YES